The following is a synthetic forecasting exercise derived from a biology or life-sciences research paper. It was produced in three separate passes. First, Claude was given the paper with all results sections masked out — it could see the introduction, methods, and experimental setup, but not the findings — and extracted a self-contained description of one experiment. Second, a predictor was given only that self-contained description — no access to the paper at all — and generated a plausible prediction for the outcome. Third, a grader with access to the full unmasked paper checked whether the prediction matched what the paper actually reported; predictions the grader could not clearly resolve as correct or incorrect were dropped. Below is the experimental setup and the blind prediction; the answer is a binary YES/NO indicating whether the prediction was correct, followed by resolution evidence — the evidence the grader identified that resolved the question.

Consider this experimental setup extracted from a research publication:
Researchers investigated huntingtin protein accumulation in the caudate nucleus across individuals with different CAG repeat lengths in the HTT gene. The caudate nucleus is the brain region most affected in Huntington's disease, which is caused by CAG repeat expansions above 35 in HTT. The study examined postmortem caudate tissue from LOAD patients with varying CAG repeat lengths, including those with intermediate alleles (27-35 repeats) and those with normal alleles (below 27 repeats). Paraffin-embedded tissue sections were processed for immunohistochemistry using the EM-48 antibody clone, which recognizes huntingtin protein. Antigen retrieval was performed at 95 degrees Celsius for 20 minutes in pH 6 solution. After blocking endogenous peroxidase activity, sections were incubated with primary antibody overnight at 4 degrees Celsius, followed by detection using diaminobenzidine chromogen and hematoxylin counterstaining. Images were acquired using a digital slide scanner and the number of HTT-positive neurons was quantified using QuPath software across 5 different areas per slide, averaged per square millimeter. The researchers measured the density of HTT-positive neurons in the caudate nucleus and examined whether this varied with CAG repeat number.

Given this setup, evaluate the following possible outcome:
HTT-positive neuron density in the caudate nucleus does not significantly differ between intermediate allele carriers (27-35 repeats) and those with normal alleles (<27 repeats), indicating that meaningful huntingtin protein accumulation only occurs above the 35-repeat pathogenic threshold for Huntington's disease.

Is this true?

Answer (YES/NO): NO